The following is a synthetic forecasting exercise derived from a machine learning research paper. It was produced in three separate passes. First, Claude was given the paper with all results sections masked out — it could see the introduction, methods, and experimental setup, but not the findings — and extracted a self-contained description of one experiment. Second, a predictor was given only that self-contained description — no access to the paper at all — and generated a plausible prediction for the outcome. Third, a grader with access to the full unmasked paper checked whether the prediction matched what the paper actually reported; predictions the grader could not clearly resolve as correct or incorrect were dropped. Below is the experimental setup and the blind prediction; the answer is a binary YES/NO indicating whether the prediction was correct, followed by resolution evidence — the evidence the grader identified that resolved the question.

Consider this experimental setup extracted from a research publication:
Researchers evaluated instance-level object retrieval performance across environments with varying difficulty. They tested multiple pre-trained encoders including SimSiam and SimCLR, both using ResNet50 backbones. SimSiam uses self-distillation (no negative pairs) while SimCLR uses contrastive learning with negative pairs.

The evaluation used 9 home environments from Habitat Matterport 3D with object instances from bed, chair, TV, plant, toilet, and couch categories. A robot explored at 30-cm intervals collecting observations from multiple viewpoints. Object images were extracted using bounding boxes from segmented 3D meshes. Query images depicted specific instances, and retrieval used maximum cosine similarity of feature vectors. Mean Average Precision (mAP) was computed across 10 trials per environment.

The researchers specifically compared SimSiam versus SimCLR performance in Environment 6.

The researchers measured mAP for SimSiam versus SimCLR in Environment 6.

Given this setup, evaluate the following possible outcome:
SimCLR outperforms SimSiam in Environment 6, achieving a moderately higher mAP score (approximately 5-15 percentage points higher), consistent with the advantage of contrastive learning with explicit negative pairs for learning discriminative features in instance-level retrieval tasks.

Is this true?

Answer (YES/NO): NO